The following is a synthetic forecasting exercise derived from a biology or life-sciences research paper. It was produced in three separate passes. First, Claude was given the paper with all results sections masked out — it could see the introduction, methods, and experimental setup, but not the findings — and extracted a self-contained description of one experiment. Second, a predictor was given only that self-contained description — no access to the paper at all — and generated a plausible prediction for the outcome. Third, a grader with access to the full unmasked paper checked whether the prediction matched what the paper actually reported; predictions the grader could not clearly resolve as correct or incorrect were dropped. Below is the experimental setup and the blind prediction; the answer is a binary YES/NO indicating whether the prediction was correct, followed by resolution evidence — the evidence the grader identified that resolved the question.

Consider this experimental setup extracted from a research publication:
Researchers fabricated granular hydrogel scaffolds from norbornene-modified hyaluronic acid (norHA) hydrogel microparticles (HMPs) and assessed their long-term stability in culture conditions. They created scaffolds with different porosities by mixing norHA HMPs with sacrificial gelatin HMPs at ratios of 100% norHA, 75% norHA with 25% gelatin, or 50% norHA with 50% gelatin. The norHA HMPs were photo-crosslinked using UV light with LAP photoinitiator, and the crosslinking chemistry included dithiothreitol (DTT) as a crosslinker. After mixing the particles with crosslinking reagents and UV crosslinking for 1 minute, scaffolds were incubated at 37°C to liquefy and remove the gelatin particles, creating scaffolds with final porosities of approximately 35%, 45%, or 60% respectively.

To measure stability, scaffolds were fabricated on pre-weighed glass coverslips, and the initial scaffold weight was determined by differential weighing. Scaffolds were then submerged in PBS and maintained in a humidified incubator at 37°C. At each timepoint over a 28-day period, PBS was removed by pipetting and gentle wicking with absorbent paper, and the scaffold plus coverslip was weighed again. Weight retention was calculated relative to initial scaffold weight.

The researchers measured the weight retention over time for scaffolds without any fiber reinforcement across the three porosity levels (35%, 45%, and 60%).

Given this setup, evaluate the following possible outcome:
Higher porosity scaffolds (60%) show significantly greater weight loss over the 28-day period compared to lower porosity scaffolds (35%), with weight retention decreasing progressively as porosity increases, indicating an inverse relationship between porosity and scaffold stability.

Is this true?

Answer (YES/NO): YES